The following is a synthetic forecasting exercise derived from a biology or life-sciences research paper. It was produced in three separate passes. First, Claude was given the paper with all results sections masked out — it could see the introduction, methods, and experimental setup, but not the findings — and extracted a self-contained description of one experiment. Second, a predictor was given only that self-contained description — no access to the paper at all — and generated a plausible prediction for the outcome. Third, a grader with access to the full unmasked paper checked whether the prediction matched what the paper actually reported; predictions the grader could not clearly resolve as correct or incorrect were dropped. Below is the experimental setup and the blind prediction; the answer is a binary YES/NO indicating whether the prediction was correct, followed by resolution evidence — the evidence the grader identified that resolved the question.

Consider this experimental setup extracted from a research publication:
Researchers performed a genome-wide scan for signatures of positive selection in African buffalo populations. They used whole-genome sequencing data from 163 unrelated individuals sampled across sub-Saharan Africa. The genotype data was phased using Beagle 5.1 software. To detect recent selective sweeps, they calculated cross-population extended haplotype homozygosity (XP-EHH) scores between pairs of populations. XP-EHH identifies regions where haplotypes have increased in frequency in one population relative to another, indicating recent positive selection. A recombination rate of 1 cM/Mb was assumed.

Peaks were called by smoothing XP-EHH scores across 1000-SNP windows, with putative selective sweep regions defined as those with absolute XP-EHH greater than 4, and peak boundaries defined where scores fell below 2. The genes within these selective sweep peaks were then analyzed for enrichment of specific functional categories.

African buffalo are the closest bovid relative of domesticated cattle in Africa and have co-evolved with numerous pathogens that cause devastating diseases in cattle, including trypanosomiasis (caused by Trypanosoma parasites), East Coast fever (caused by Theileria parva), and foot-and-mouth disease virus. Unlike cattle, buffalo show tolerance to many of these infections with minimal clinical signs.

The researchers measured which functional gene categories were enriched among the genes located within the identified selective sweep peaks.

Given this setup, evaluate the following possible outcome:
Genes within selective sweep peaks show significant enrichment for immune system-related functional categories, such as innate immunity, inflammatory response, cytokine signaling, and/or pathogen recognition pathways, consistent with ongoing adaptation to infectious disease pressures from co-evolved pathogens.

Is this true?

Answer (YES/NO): YES